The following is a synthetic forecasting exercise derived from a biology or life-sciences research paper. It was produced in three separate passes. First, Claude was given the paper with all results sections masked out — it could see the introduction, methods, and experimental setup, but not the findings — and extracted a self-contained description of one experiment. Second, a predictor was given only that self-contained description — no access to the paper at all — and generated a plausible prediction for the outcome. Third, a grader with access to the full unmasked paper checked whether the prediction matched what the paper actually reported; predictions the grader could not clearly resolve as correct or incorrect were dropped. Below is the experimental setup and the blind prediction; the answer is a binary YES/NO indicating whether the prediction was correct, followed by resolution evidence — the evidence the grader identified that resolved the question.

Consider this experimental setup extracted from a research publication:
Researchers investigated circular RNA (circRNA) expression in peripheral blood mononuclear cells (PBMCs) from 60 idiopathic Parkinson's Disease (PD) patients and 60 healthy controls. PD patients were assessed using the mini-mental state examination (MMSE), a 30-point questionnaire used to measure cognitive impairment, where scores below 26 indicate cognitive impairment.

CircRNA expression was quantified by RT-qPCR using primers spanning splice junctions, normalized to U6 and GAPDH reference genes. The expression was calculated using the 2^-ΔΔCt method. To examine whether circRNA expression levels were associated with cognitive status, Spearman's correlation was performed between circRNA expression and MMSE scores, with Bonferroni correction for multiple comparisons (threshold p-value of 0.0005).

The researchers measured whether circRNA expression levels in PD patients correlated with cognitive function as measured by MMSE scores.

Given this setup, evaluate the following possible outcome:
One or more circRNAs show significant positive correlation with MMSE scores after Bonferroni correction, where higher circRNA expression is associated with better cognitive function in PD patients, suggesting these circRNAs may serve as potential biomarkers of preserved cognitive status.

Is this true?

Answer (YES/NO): NO